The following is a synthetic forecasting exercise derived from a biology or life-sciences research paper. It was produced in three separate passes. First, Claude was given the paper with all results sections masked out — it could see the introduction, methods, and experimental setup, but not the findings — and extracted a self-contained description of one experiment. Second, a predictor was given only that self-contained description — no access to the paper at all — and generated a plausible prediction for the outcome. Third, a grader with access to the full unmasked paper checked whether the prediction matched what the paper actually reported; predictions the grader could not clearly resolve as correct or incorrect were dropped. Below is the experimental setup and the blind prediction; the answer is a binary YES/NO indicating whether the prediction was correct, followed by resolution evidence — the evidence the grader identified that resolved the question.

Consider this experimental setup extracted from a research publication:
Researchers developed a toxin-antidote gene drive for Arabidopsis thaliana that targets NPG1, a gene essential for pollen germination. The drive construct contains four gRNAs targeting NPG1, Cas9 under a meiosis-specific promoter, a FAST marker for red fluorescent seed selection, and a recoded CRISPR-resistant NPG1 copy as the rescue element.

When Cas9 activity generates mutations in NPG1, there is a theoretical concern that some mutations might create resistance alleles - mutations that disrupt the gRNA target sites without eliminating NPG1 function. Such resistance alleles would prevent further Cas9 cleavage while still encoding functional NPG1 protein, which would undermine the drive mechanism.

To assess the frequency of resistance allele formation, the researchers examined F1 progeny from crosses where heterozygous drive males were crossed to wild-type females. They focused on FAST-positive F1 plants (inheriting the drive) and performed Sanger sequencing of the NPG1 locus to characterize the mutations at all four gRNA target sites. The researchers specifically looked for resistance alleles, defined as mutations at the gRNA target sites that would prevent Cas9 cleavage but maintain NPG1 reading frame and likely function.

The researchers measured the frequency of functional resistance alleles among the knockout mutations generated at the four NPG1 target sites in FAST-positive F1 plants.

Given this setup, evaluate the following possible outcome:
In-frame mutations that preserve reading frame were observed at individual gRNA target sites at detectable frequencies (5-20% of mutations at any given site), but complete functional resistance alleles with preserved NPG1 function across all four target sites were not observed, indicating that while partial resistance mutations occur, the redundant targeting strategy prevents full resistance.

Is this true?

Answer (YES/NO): NO